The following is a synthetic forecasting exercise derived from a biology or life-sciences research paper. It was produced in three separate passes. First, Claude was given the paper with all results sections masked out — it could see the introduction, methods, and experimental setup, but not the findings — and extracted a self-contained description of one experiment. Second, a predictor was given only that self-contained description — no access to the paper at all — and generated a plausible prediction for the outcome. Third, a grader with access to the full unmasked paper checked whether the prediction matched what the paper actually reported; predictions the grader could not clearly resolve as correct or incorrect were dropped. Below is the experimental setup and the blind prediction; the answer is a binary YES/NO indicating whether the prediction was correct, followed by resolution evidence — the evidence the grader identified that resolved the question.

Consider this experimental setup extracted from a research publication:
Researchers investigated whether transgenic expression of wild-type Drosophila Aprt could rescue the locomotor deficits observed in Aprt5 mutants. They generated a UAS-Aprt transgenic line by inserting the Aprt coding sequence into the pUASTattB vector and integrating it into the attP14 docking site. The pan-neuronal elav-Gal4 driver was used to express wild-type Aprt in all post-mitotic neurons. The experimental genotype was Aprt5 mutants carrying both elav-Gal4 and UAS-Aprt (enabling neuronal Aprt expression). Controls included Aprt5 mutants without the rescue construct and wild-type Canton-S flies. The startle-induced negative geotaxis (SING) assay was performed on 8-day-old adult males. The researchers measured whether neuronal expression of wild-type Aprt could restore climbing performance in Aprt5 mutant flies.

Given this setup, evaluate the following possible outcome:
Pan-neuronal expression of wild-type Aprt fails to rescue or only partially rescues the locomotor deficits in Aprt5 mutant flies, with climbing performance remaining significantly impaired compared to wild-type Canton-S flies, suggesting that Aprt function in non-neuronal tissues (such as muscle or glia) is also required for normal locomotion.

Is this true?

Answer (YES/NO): YES